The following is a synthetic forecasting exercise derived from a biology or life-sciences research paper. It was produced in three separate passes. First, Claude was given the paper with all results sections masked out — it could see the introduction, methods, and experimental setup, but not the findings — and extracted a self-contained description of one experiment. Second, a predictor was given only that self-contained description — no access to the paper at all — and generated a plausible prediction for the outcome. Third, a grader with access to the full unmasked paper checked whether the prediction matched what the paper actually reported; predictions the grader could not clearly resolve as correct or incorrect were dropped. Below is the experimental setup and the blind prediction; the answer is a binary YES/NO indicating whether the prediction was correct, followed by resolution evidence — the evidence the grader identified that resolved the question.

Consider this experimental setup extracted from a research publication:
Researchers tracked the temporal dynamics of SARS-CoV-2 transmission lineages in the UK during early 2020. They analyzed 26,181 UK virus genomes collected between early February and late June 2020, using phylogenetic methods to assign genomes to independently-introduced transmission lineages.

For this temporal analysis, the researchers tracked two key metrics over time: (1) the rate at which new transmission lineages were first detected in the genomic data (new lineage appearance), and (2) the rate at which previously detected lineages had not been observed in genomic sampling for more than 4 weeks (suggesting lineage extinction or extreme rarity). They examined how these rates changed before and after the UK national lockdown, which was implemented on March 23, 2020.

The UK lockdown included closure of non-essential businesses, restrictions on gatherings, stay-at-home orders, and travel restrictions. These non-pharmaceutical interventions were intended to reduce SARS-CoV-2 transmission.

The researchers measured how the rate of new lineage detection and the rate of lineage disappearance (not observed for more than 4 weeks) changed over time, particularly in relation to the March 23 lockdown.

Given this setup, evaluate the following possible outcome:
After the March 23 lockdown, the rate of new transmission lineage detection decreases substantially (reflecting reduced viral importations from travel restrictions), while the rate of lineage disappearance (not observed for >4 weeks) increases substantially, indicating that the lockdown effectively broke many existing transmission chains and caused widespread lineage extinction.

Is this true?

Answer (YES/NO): NO